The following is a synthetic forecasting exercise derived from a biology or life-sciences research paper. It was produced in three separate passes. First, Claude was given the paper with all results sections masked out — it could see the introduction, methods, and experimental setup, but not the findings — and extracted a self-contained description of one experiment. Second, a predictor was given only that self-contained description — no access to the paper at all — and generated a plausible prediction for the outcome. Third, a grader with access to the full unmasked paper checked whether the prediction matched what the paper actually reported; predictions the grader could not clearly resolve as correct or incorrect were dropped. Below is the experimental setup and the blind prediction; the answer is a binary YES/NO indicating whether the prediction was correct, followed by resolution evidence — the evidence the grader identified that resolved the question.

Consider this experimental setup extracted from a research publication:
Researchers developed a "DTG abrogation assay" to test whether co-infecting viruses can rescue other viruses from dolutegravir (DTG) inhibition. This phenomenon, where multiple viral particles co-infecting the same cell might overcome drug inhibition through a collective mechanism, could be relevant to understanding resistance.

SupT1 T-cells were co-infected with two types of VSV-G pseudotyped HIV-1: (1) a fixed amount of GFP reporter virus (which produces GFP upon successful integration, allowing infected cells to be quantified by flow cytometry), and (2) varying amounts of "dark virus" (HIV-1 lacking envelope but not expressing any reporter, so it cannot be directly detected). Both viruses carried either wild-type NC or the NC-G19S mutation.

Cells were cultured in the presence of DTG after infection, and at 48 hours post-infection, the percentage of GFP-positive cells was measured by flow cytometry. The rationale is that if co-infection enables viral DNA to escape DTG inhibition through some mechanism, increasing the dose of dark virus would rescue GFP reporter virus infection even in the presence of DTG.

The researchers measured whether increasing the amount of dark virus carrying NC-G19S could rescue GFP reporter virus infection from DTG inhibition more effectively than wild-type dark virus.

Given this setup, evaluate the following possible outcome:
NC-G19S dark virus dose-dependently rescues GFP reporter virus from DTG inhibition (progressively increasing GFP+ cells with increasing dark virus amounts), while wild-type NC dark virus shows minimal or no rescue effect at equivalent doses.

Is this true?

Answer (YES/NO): NO